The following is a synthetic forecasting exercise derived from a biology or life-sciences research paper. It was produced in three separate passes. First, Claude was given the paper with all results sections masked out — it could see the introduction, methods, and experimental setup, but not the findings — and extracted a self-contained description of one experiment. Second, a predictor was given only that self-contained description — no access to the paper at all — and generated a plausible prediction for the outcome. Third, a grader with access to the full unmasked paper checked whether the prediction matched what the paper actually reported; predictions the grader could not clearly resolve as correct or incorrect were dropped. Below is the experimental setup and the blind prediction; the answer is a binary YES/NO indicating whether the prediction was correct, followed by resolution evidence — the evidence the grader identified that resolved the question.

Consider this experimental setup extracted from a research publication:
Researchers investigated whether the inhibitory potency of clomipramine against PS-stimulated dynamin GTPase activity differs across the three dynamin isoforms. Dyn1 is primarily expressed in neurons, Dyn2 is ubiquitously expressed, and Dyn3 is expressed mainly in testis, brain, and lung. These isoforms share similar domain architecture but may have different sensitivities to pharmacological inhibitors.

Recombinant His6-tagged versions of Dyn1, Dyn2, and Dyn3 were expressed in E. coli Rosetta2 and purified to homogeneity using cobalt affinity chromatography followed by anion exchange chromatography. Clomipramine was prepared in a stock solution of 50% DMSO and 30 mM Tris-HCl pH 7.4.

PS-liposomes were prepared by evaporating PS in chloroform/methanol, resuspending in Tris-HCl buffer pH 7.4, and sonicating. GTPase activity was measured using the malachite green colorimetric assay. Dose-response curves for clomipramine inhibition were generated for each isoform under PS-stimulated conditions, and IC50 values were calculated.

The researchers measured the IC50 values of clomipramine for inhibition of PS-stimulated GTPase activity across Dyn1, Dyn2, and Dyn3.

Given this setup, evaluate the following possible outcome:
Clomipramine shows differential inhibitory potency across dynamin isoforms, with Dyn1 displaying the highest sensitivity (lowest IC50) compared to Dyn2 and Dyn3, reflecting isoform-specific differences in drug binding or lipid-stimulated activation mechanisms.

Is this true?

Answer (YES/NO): NO